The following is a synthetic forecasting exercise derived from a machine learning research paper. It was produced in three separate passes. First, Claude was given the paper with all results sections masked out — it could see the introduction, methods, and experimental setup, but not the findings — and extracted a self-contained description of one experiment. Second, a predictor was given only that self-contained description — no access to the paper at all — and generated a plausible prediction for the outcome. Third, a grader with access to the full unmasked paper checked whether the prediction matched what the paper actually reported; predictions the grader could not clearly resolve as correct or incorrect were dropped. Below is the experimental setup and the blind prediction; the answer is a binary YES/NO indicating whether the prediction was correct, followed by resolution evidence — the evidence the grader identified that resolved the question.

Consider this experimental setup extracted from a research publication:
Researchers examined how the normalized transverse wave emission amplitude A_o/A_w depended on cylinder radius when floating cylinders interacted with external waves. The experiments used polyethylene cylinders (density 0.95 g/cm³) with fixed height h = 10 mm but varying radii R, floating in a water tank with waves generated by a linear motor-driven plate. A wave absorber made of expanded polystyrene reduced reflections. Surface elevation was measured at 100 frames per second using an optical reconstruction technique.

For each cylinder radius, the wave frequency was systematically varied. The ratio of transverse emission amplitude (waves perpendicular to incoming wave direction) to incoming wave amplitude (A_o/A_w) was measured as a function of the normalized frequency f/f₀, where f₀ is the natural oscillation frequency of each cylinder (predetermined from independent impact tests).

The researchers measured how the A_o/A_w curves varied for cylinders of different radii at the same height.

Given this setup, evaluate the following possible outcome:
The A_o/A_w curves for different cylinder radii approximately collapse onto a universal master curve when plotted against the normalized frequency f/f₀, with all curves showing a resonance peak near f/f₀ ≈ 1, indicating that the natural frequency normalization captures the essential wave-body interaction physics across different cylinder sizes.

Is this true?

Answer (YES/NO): NO